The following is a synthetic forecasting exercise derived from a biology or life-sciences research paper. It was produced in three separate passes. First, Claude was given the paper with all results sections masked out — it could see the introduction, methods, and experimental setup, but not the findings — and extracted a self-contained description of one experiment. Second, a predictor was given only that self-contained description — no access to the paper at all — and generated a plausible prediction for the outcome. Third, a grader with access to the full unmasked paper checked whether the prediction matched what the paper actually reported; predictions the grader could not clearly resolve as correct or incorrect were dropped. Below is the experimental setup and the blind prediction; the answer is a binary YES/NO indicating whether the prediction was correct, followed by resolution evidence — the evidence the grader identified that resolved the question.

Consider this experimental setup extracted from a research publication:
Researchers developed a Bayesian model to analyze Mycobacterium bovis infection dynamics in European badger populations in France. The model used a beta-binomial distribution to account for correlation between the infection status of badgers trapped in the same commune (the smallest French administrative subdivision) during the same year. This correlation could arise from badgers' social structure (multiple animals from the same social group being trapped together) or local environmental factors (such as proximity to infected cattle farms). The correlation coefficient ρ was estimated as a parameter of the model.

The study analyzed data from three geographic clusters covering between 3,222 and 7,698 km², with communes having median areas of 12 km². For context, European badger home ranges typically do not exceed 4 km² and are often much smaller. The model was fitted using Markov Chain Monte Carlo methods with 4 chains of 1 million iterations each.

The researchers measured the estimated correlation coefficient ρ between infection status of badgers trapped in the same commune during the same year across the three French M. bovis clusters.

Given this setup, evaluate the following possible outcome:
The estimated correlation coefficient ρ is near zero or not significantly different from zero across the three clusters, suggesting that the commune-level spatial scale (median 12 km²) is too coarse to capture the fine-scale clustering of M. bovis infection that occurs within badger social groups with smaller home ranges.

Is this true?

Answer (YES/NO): YES